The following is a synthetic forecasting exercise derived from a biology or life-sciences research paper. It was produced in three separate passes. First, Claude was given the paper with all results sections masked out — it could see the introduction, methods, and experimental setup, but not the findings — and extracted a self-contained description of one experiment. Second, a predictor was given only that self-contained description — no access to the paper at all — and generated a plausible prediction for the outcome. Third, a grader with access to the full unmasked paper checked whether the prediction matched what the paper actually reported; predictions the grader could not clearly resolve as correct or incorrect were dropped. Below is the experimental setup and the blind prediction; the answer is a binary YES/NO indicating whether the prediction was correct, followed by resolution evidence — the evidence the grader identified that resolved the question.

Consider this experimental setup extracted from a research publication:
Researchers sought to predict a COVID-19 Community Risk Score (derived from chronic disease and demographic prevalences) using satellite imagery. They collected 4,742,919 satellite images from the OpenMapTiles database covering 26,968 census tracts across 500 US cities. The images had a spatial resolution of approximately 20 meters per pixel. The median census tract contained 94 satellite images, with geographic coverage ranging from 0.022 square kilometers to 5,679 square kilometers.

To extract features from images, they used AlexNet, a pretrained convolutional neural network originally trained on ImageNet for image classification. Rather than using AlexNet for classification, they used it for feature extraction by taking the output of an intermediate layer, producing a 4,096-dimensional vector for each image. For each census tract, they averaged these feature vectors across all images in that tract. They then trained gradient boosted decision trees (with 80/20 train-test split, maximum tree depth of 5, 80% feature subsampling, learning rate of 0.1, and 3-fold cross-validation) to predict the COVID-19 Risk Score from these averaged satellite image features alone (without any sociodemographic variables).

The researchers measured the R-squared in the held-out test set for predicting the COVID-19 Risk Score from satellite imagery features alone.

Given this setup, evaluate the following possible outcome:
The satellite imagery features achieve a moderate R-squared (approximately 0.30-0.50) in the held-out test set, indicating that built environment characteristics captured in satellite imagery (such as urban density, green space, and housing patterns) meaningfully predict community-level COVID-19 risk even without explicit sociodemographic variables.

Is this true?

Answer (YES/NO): NO